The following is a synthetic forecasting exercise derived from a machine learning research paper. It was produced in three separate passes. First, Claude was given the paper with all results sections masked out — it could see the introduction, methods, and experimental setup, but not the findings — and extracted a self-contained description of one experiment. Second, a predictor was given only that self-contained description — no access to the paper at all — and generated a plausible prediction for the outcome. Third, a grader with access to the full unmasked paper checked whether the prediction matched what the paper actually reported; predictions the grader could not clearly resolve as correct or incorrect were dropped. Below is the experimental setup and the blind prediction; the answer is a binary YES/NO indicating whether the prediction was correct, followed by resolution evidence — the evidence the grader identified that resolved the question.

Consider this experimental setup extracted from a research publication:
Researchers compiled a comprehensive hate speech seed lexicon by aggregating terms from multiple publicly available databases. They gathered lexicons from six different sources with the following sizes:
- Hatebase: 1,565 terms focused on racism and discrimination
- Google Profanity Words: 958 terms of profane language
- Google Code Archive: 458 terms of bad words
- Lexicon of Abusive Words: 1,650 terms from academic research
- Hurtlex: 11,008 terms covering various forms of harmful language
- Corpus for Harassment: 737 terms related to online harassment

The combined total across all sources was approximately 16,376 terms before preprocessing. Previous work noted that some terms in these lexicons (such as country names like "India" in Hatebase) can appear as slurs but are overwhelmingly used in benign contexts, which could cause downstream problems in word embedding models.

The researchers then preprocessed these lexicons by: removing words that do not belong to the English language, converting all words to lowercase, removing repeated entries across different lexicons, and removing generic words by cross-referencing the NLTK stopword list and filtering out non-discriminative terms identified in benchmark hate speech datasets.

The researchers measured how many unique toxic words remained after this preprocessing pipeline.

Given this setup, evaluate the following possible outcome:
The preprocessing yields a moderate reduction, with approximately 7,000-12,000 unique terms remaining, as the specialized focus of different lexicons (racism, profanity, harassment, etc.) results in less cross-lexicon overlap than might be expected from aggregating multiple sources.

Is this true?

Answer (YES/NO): NO